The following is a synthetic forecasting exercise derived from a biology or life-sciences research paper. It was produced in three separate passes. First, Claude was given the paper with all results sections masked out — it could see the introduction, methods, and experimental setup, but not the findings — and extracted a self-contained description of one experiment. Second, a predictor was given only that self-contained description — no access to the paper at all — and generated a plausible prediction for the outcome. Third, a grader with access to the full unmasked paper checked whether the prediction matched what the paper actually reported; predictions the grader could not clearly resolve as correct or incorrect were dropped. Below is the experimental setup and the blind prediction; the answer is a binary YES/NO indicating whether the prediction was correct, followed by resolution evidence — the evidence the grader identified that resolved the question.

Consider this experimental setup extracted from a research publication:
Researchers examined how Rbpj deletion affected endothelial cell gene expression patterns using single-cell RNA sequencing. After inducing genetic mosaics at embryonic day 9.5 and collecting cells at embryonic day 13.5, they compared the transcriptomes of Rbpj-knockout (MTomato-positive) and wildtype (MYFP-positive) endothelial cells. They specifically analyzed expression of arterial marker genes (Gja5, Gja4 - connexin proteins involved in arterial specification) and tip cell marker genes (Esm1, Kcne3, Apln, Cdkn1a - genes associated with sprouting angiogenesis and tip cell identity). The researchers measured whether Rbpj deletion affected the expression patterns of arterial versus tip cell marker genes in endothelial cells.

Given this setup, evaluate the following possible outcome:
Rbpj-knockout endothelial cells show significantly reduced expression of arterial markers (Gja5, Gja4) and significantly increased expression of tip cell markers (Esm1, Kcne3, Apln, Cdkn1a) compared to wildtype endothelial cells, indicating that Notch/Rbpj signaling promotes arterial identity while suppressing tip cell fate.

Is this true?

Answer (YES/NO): YES